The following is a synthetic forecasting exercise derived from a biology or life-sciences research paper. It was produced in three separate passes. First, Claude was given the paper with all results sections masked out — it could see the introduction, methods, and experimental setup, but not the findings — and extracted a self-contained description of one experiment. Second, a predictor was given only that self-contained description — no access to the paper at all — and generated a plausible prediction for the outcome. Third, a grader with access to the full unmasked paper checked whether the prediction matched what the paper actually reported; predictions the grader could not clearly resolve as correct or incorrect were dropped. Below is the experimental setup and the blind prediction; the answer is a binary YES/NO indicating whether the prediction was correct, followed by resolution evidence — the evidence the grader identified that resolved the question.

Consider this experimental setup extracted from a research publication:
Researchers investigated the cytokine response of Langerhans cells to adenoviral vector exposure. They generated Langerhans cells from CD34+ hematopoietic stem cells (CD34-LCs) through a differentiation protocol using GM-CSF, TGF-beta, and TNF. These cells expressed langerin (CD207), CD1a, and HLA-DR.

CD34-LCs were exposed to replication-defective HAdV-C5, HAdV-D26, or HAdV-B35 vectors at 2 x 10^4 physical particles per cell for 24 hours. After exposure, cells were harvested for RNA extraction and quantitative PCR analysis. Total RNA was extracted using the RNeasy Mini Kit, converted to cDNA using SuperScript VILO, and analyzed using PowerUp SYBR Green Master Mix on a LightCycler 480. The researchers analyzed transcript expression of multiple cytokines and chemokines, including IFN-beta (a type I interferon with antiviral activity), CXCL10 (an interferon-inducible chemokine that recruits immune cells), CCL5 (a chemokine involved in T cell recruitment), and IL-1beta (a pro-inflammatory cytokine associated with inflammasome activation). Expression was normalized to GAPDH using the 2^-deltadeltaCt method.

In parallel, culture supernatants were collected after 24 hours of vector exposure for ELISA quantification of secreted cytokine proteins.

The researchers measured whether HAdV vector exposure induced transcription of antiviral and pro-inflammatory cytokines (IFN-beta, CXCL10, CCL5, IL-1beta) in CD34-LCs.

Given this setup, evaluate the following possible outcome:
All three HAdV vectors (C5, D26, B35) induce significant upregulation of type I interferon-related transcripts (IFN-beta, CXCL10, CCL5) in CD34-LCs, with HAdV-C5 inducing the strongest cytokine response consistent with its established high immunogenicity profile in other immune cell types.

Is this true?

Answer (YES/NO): NO